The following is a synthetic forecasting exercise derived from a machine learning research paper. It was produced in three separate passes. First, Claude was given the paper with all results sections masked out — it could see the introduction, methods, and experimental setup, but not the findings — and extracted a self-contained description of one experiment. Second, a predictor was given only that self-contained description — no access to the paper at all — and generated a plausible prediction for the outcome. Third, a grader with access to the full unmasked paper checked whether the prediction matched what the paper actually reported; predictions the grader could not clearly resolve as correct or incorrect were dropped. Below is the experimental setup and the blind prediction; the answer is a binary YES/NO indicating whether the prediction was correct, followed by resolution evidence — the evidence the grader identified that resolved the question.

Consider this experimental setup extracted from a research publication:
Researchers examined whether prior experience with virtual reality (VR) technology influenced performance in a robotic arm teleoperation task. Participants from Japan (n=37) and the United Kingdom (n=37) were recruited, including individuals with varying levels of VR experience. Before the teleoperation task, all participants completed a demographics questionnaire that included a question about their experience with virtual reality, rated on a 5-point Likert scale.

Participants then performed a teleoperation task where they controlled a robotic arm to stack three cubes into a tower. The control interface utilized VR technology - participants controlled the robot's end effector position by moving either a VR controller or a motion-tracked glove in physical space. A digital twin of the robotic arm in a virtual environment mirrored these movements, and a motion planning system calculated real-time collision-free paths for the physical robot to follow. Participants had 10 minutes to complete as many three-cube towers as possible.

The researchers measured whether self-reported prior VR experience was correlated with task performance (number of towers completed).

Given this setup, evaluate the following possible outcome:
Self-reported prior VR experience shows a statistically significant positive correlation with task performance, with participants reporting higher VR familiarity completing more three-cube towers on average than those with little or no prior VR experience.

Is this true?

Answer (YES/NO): NO